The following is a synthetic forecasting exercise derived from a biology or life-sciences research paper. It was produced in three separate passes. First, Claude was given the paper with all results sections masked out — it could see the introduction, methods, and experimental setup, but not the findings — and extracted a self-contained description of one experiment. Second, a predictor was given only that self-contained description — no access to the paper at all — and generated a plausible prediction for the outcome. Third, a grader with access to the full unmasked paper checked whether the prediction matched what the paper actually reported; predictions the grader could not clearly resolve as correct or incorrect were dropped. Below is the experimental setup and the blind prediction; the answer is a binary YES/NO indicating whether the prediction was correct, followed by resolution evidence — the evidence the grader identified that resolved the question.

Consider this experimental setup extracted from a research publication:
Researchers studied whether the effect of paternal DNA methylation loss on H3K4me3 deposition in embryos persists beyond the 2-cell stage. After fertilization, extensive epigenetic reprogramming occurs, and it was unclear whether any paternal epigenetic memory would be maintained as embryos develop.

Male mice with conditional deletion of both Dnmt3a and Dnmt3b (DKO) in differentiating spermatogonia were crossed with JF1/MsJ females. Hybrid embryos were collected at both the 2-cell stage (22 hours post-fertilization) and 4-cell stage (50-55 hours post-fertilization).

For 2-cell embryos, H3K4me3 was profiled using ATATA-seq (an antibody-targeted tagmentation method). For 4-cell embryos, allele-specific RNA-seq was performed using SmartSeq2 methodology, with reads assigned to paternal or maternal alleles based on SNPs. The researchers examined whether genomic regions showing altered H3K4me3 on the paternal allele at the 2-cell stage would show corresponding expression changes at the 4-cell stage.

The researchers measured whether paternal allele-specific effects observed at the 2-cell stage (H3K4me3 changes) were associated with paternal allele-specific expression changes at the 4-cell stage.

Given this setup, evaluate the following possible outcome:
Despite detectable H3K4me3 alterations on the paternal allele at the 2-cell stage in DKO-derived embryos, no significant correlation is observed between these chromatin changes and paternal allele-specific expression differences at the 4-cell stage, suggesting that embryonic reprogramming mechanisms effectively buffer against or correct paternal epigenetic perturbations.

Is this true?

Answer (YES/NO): YES